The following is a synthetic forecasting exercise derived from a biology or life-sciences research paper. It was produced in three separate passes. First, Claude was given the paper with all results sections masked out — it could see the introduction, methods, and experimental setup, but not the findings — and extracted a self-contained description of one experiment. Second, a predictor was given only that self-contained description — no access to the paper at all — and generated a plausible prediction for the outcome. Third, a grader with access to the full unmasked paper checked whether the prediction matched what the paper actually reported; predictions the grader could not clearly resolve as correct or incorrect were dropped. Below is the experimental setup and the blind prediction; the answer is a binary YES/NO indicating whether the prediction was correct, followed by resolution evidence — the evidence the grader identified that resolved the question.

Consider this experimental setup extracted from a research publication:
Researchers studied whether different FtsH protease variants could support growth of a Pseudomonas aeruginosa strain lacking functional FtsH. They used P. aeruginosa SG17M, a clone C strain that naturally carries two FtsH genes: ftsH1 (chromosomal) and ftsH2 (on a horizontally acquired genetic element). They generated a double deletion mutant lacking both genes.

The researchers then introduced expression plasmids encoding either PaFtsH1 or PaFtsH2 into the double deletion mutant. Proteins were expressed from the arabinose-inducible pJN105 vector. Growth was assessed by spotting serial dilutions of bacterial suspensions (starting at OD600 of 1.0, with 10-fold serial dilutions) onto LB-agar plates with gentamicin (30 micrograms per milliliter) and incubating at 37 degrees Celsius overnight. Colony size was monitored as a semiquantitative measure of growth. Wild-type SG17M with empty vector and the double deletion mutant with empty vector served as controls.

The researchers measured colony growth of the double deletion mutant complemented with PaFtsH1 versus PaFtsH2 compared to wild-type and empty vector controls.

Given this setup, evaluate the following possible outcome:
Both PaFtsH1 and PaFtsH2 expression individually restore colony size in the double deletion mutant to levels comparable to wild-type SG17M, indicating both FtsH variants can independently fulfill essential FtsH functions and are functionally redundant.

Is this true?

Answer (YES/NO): NO